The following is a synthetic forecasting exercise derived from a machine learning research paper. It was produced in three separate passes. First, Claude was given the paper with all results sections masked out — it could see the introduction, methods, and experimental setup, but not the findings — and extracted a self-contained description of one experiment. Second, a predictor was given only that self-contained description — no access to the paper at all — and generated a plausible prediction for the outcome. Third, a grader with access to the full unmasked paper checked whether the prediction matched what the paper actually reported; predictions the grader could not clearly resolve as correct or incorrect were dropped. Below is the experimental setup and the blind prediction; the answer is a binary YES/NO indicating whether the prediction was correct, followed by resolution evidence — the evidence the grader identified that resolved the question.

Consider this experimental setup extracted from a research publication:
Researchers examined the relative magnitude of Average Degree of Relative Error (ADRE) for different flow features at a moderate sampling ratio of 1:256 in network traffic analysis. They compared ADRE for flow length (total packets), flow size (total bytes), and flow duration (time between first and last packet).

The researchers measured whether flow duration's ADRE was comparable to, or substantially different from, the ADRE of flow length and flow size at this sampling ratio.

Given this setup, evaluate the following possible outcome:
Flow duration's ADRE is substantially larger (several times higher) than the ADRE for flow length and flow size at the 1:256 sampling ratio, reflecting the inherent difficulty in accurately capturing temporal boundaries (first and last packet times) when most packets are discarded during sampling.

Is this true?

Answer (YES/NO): NO